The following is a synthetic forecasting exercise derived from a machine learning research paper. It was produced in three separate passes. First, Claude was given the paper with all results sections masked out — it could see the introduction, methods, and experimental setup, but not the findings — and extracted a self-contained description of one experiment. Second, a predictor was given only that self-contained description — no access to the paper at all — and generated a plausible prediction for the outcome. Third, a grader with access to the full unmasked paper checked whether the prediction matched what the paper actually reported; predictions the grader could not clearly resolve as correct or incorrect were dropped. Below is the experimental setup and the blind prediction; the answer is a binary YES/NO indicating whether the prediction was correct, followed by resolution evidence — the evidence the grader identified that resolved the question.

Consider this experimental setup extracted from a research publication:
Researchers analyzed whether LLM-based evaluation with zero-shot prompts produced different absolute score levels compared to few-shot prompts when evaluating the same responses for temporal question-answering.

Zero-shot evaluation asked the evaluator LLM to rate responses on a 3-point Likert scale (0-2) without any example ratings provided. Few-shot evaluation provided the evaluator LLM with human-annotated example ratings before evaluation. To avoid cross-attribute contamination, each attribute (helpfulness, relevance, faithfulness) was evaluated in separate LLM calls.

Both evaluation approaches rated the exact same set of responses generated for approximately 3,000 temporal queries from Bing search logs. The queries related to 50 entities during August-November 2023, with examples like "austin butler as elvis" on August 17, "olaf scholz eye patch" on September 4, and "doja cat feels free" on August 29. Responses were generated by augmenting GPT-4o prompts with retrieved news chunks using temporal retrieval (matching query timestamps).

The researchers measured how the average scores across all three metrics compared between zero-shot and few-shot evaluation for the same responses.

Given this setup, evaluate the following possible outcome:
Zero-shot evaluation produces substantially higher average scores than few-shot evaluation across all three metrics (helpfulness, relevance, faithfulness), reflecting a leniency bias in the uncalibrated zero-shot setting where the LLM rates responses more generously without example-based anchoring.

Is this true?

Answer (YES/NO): NO